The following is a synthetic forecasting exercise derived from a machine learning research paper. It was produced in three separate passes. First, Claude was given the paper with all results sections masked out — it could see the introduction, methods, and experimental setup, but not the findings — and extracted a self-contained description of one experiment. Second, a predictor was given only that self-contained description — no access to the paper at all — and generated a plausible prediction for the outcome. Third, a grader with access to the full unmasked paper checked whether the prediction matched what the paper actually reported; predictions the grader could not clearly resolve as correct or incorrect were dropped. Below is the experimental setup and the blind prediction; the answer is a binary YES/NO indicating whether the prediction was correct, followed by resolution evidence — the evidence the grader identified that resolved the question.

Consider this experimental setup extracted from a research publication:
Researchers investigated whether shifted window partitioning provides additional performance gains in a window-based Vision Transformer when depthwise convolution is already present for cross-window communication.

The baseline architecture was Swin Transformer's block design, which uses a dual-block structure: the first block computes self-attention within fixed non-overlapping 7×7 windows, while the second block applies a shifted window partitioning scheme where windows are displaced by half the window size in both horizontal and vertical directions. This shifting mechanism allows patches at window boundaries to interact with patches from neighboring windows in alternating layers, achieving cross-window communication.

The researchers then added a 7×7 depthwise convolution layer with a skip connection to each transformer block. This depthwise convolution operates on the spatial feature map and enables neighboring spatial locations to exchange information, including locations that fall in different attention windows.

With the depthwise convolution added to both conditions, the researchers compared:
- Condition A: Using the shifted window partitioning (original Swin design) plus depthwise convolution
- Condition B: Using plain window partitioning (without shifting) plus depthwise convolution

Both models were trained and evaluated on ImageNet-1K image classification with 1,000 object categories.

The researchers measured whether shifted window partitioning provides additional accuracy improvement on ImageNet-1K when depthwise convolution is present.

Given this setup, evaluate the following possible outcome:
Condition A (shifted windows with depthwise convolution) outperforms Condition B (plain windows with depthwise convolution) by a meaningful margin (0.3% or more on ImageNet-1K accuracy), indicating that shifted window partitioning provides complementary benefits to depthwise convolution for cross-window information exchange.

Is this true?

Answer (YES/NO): NO